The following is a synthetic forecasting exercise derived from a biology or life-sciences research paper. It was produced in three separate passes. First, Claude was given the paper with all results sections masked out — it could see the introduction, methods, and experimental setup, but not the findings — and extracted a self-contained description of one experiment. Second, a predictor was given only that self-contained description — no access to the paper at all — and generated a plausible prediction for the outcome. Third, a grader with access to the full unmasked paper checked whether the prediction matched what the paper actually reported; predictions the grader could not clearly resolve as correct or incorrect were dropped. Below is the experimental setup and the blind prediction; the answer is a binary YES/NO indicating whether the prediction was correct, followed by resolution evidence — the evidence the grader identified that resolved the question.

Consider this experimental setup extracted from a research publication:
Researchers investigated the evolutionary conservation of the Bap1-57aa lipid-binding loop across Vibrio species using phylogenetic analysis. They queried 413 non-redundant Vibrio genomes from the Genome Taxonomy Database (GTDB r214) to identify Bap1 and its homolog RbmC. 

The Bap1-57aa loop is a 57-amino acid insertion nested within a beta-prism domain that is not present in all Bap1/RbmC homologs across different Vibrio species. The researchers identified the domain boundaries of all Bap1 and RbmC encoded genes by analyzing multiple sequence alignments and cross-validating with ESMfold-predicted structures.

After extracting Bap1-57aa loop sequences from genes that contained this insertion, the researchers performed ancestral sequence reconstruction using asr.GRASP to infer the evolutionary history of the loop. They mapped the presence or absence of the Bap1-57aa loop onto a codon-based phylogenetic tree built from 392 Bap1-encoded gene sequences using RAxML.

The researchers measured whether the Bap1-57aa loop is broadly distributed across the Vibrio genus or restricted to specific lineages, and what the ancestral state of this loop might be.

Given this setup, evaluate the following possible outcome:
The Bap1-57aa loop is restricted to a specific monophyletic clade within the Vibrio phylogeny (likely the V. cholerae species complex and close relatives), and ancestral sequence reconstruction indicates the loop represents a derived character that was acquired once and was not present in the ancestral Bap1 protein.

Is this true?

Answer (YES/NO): NO